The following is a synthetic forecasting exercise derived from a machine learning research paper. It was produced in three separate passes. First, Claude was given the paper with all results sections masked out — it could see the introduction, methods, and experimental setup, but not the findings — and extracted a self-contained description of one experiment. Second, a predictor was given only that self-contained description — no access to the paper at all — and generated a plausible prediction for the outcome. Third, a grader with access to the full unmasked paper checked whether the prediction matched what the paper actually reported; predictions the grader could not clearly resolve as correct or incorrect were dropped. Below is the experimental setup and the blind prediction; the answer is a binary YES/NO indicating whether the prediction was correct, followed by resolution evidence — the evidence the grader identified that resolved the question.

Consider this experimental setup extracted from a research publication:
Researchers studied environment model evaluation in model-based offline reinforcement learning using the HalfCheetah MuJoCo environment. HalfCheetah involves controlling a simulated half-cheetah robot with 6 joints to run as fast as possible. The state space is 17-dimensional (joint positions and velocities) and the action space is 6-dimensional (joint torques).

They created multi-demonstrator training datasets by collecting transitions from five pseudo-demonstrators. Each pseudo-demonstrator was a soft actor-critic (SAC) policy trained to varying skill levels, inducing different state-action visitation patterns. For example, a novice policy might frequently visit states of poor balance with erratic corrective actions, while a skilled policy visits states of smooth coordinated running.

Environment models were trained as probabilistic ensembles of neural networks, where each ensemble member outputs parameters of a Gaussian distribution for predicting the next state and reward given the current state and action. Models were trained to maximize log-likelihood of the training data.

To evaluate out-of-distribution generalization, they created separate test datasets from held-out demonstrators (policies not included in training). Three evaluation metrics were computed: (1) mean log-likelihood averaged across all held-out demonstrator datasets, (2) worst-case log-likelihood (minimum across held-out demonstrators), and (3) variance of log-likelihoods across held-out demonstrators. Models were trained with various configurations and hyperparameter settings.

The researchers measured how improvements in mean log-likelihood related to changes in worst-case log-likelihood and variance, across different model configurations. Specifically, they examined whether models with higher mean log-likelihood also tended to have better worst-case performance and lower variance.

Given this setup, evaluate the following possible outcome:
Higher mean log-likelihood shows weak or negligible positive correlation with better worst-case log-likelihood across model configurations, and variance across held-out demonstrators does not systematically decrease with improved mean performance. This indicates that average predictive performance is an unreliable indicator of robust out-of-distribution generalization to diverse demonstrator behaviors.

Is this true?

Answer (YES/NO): NO